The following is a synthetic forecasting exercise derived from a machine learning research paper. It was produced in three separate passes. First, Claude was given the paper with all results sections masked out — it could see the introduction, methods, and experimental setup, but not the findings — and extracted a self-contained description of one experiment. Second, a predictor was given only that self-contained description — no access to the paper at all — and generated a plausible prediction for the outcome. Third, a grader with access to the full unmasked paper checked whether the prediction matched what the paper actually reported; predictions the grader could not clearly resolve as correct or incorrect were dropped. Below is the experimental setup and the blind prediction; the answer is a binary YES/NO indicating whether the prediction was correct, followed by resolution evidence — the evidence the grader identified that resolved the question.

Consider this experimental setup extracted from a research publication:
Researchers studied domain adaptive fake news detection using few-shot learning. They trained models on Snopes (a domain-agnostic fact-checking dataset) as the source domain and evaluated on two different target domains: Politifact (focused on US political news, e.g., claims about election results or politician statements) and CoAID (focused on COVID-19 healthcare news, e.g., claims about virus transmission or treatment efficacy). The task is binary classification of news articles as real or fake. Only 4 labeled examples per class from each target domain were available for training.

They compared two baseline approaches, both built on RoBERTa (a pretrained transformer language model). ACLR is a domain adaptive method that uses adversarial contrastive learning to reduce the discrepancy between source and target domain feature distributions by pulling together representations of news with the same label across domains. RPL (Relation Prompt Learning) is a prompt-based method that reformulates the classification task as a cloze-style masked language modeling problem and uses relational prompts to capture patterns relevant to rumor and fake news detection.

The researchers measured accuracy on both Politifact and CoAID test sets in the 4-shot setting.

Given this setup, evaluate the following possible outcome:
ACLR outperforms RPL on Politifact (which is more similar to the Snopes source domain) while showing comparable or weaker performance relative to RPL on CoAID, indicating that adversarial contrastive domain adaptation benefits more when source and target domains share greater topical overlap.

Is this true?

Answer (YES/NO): NO